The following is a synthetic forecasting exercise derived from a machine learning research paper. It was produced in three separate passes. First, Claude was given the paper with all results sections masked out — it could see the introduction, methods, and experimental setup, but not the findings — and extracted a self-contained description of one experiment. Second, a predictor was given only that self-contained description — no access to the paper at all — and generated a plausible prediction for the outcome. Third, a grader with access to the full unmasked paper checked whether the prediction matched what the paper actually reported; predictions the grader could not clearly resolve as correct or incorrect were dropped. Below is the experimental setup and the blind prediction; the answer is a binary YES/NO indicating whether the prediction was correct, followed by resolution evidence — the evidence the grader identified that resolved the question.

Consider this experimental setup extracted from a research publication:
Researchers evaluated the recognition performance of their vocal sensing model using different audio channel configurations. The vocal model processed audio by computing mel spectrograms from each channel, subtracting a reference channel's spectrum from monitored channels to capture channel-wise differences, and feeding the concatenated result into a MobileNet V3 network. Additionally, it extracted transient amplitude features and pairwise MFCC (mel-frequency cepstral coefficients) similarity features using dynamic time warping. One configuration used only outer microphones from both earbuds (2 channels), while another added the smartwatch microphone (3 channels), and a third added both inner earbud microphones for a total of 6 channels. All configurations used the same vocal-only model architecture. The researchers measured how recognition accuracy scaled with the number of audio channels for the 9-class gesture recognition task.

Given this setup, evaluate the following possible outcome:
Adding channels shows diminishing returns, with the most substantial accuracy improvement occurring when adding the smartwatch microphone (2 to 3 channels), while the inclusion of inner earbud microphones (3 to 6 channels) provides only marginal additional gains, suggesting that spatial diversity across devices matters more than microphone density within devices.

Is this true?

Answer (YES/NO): NO